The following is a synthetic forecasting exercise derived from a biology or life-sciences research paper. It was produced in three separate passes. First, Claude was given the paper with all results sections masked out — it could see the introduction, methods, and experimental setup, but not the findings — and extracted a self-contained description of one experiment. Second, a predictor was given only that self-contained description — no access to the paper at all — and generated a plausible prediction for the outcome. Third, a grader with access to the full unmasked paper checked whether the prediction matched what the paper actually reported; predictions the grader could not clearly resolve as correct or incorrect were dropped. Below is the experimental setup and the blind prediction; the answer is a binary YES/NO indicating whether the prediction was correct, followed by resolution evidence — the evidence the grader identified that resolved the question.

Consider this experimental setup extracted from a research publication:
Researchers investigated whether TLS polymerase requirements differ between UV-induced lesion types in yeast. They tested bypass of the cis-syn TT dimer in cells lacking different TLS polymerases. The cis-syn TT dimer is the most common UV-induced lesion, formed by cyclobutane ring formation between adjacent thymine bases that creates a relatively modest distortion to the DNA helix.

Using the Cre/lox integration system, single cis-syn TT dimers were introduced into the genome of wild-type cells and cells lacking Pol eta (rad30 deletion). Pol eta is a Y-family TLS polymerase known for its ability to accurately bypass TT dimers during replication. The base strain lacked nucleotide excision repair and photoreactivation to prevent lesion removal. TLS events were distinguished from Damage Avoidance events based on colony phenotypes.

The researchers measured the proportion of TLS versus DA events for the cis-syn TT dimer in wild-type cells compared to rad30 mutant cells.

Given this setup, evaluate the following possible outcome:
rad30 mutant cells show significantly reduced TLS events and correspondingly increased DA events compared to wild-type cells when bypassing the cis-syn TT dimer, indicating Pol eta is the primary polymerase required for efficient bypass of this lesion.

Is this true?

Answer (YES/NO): YES